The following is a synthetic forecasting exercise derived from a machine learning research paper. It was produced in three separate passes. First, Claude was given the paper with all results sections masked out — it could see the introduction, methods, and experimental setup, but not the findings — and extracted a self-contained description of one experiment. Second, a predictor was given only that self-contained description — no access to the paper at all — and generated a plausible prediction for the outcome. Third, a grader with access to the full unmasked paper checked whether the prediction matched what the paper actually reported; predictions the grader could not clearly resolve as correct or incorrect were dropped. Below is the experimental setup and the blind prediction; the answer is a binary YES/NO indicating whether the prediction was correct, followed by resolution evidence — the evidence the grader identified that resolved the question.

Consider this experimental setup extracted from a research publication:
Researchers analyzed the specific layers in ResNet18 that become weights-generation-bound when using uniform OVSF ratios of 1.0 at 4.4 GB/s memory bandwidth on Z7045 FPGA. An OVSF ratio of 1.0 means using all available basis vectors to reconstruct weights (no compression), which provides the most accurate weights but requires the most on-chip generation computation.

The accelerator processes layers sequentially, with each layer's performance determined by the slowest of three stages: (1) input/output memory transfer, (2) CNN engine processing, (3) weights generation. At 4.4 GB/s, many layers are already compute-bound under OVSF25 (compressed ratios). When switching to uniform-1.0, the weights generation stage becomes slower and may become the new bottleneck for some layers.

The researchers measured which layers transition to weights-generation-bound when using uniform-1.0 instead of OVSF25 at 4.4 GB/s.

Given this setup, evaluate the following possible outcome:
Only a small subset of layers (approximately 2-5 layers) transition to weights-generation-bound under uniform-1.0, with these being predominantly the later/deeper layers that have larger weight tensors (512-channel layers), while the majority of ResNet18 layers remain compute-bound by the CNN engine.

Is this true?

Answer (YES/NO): NO